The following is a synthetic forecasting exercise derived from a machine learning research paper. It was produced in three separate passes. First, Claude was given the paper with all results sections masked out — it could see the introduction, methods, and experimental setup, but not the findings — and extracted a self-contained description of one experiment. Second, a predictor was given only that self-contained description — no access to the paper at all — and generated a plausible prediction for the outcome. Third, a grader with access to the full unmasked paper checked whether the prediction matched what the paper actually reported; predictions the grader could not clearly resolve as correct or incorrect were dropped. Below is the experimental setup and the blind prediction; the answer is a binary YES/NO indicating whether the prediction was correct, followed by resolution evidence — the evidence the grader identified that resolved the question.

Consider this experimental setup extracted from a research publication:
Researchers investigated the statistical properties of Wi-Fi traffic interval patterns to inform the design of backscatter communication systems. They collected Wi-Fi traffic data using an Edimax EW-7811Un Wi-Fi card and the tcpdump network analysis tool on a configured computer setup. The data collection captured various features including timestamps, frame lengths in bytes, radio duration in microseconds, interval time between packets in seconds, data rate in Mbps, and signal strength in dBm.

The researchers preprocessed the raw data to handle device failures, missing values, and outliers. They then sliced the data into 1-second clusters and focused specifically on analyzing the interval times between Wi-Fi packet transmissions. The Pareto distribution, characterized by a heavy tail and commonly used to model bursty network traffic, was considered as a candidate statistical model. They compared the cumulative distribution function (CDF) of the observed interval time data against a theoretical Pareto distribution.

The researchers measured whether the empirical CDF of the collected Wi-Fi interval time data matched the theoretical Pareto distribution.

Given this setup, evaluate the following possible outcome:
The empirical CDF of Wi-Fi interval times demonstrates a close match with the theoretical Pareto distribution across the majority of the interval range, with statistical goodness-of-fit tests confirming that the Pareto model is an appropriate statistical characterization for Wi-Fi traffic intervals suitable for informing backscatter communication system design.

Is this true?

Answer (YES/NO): NO